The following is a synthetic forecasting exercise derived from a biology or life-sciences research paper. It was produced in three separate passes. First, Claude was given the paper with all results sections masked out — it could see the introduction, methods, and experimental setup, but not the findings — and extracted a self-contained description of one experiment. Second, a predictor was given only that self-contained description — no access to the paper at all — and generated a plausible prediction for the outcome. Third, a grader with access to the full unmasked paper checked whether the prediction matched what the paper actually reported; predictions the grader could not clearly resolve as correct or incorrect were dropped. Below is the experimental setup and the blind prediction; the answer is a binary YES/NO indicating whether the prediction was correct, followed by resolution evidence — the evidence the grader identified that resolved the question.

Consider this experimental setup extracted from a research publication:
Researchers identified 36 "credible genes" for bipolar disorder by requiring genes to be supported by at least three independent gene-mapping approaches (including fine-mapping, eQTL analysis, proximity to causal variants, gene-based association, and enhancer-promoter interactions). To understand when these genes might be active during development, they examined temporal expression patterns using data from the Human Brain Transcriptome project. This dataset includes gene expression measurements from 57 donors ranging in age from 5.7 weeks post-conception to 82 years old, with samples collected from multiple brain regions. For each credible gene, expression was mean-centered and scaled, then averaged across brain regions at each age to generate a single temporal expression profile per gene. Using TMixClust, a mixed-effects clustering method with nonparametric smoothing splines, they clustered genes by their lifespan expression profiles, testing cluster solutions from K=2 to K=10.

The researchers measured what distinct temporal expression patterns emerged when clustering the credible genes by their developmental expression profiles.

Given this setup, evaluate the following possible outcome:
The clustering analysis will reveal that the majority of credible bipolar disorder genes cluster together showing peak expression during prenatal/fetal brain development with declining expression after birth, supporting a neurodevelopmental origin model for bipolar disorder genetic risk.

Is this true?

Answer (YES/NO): NO